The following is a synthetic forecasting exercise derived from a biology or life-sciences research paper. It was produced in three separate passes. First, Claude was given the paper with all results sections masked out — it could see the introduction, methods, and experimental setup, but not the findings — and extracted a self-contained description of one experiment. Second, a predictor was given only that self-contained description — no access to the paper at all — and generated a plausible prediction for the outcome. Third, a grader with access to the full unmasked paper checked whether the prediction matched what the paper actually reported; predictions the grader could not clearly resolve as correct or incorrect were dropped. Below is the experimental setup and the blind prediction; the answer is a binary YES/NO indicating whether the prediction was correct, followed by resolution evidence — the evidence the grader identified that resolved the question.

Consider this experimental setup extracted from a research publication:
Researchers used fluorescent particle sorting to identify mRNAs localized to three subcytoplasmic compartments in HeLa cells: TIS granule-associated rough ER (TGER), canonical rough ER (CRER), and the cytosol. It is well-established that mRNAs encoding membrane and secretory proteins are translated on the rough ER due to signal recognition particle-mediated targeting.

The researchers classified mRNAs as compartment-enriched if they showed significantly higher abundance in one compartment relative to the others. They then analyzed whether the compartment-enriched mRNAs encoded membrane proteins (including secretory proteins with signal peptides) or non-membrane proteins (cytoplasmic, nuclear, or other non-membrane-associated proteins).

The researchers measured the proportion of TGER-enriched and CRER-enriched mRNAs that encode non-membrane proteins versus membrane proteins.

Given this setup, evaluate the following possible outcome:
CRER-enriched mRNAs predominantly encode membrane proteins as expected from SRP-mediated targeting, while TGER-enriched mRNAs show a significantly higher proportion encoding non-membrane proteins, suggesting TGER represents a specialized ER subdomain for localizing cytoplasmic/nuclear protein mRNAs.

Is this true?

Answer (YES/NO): YES